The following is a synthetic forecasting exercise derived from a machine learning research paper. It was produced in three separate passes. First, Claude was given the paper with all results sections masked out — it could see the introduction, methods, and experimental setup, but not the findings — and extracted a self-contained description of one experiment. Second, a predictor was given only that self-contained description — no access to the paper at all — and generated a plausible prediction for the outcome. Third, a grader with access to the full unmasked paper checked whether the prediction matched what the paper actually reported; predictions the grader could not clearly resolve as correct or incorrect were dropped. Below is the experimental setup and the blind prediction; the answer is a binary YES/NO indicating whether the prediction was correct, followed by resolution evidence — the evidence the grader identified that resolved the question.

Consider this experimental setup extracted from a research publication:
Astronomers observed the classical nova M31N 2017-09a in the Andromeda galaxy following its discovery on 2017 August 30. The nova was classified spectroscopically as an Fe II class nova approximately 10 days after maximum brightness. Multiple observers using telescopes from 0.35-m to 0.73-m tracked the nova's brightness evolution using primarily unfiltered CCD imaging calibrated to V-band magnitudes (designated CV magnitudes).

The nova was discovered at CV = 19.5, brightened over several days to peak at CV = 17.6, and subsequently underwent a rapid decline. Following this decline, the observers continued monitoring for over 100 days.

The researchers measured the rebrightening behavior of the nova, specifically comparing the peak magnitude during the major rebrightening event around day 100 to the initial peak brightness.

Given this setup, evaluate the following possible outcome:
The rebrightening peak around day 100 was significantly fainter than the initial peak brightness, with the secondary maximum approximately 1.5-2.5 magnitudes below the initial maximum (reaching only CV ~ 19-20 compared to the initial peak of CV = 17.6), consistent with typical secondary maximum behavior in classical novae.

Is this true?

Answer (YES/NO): NO